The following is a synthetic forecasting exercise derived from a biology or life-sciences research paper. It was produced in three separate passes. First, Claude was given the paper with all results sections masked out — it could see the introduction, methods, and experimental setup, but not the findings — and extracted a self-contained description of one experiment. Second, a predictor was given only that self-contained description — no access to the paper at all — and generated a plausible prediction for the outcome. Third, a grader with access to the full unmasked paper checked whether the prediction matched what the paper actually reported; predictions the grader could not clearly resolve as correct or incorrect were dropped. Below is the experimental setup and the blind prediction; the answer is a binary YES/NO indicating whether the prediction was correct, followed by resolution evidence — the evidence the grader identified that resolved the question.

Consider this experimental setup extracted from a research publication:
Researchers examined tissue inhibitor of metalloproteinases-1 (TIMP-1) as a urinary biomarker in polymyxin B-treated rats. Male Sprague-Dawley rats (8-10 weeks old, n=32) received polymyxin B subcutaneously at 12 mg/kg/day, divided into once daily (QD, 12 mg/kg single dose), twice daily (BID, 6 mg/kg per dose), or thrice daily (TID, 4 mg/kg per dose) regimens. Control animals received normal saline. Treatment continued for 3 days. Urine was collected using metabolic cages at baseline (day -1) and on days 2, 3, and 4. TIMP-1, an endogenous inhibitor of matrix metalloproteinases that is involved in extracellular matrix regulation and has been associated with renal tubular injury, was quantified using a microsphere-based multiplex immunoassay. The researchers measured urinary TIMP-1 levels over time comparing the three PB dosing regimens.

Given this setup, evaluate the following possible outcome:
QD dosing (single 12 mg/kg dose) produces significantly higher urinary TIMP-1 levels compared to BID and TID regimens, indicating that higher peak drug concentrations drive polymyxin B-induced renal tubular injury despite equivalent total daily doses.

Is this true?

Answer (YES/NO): NO